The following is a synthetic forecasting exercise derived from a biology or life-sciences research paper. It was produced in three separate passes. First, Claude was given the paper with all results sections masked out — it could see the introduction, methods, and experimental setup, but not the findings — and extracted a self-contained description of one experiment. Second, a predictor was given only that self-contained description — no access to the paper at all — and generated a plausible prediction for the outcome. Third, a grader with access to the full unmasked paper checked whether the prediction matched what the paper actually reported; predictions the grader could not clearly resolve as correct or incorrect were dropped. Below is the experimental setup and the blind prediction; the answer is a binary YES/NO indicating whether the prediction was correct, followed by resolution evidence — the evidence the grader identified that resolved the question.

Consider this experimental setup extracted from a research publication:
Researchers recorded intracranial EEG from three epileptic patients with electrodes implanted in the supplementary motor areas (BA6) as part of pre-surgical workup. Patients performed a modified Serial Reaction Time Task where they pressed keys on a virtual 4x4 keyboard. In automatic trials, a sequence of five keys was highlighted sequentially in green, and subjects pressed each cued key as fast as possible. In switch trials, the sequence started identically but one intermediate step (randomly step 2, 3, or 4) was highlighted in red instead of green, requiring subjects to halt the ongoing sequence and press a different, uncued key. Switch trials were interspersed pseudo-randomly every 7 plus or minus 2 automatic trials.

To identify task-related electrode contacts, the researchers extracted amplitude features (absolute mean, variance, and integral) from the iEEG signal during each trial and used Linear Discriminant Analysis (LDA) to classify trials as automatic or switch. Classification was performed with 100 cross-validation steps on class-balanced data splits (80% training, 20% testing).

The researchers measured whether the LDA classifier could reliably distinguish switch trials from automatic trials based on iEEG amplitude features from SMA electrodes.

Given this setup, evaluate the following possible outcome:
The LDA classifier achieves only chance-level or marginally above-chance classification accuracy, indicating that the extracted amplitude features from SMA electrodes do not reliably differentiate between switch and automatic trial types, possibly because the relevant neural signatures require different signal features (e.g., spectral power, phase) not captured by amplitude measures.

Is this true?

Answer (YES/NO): NO